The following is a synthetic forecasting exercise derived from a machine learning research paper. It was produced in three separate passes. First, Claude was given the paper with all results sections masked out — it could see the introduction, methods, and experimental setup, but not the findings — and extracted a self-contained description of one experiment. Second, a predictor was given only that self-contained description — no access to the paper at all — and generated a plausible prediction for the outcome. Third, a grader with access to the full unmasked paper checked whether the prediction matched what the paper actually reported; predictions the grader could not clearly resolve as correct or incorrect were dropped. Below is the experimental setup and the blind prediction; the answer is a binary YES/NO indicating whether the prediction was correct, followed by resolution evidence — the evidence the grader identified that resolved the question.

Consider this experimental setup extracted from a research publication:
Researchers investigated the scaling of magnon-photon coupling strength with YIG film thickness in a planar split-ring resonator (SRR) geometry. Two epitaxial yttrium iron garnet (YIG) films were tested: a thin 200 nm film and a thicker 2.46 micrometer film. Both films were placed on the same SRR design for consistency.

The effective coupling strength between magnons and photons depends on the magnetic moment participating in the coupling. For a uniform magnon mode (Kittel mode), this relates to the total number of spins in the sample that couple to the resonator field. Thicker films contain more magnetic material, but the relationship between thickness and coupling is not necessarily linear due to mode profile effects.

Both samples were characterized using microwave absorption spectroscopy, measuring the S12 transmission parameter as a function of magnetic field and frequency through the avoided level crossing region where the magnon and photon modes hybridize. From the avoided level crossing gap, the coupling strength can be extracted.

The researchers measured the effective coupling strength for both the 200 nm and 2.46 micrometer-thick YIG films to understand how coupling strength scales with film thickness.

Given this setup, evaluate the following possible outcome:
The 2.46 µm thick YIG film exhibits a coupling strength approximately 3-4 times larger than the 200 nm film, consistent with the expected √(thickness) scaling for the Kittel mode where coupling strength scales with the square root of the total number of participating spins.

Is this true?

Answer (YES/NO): NO